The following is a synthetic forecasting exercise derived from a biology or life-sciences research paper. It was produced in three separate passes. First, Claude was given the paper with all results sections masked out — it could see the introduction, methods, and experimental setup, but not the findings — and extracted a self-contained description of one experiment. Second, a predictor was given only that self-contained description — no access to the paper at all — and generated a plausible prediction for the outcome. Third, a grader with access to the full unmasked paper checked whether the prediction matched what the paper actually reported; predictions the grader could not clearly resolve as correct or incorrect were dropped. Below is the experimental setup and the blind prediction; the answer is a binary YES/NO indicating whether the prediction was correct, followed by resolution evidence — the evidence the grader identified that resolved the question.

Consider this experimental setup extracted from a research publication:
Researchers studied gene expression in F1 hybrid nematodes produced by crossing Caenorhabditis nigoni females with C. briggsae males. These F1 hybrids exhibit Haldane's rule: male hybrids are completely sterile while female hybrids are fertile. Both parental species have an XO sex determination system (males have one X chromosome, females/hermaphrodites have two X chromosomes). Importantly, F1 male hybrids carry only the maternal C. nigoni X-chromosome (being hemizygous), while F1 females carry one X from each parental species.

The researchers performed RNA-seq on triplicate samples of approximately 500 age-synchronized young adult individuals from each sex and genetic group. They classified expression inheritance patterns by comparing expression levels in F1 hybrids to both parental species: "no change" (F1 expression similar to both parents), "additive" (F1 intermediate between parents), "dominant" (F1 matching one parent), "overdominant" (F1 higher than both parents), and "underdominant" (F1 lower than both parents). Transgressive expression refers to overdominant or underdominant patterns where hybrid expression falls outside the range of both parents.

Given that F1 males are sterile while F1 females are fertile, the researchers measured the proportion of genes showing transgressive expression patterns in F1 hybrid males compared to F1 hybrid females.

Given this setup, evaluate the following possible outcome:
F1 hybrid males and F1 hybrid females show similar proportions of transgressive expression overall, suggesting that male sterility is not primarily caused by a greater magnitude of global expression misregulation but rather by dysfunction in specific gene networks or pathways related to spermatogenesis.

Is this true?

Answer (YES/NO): NO